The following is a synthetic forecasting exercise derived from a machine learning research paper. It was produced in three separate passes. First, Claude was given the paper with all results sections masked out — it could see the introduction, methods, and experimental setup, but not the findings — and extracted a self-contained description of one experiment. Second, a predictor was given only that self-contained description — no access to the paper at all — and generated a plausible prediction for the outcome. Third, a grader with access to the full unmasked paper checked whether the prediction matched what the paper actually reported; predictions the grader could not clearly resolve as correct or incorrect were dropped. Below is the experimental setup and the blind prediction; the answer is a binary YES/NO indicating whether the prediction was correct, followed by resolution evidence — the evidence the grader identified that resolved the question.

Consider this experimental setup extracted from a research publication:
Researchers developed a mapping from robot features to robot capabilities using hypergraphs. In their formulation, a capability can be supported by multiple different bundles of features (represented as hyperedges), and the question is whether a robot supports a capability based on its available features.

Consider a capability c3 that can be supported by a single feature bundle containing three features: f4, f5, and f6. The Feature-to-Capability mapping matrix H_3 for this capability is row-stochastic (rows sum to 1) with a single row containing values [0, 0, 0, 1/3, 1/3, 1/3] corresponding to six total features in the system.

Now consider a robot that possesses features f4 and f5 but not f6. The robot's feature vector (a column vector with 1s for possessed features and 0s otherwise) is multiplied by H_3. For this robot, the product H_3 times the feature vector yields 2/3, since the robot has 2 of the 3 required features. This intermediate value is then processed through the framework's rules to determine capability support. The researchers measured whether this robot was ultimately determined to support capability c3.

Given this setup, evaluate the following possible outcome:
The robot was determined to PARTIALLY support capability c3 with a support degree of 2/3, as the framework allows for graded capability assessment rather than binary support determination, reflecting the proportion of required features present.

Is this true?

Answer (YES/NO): NO